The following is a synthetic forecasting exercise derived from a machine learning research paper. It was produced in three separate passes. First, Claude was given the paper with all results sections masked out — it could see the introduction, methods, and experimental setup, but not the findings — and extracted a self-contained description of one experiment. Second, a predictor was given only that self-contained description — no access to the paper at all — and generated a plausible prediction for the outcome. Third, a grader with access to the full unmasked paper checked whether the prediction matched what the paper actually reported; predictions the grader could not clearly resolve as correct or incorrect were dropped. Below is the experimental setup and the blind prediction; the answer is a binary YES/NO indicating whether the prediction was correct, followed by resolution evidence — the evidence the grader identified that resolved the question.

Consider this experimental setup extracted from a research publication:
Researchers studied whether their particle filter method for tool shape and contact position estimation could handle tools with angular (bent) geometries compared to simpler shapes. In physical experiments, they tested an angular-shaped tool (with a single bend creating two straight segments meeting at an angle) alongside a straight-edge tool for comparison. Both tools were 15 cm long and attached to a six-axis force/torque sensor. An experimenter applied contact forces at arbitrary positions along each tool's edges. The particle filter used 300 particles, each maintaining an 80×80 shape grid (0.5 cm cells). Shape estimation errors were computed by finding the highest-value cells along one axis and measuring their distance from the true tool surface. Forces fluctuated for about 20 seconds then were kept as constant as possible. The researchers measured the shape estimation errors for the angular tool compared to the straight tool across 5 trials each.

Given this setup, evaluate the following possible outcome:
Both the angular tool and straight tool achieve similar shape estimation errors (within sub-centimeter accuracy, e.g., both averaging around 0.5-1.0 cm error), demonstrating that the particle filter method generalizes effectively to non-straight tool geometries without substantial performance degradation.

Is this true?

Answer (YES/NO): YES